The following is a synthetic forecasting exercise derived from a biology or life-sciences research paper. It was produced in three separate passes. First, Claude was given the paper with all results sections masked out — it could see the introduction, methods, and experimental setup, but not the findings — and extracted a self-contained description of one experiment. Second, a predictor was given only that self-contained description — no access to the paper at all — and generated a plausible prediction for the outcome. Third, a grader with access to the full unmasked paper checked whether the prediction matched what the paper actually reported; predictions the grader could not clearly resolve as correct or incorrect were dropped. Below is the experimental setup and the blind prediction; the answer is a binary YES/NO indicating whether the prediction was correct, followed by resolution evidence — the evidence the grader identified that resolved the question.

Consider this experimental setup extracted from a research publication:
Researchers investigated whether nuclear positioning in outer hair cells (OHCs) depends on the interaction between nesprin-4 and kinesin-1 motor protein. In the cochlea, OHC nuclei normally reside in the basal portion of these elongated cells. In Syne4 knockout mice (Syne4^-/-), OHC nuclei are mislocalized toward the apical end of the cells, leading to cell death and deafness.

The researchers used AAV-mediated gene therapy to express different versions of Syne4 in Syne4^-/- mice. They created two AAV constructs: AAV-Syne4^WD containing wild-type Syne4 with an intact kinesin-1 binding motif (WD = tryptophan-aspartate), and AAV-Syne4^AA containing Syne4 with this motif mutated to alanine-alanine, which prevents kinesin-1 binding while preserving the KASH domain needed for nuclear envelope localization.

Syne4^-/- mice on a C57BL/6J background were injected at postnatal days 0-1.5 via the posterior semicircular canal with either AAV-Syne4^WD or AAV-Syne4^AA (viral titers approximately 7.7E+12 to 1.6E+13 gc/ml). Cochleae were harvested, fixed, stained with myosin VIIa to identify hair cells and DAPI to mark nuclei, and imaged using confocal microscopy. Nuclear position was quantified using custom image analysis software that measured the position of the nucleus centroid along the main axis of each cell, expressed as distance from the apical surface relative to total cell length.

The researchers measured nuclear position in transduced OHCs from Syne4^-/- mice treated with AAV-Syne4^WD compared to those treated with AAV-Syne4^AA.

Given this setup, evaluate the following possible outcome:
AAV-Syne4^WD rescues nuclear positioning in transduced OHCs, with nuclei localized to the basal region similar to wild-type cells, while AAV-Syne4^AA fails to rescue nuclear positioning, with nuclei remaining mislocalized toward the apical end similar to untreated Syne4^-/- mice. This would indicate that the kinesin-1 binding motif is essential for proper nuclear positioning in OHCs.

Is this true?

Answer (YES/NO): YES